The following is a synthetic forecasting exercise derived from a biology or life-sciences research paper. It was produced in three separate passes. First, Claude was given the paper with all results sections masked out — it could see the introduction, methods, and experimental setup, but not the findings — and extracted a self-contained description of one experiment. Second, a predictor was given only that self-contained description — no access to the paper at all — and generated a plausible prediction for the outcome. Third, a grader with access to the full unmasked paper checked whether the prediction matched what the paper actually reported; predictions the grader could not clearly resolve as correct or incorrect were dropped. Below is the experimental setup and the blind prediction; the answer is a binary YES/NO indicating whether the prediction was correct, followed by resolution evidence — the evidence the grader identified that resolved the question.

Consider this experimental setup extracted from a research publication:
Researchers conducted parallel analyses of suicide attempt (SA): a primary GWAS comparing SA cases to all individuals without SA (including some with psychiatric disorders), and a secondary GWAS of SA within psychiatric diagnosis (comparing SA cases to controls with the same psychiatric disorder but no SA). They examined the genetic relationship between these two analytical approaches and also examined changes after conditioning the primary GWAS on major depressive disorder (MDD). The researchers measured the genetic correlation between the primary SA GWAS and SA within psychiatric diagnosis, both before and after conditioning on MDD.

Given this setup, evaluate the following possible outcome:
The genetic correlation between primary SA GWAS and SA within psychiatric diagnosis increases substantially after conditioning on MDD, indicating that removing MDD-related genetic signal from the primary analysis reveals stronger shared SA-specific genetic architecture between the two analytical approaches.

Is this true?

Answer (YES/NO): YES